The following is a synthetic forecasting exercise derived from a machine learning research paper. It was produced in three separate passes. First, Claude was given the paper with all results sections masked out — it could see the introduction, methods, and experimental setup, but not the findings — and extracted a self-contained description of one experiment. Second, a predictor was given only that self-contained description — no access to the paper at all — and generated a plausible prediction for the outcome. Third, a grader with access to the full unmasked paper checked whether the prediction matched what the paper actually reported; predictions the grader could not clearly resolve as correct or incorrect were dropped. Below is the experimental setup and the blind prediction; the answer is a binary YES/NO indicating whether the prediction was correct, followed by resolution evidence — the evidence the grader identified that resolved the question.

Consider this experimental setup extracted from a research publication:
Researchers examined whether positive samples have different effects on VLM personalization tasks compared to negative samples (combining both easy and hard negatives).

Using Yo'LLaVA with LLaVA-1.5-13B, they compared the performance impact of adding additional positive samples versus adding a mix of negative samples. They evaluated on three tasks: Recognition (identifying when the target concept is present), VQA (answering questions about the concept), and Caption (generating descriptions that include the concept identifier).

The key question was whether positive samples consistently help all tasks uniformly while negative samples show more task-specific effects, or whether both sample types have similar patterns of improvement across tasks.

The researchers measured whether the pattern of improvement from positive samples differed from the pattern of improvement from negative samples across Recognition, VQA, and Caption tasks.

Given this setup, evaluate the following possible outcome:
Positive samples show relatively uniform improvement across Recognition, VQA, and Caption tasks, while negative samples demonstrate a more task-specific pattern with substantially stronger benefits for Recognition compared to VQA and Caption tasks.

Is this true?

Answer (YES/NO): NO